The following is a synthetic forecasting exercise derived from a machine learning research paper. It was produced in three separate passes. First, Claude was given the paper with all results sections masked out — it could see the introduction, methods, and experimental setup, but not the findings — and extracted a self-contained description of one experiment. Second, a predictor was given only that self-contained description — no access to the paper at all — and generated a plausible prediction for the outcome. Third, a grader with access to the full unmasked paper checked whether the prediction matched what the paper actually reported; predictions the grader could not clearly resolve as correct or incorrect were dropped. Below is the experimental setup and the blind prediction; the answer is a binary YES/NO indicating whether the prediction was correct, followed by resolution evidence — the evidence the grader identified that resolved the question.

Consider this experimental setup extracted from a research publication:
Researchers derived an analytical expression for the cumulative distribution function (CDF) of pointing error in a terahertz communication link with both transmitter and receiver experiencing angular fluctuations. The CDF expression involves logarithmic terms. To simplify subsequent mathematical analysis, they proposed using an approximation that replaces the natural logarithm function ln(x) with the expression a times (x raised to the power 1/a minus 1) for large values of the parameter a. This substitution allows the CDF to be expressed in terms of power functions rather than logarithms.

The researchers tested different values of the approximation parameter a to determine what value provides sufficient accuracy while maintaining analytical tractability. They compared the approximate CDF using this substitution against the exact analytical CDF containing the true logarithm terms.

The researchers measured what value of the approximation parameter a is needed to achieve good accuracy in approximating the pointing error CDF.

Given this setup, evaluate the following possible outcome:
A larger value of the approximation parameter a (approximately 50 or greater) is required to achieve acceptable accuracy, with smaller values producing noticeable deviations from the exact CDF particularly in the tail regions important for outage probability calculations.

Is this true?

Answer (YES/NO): YES